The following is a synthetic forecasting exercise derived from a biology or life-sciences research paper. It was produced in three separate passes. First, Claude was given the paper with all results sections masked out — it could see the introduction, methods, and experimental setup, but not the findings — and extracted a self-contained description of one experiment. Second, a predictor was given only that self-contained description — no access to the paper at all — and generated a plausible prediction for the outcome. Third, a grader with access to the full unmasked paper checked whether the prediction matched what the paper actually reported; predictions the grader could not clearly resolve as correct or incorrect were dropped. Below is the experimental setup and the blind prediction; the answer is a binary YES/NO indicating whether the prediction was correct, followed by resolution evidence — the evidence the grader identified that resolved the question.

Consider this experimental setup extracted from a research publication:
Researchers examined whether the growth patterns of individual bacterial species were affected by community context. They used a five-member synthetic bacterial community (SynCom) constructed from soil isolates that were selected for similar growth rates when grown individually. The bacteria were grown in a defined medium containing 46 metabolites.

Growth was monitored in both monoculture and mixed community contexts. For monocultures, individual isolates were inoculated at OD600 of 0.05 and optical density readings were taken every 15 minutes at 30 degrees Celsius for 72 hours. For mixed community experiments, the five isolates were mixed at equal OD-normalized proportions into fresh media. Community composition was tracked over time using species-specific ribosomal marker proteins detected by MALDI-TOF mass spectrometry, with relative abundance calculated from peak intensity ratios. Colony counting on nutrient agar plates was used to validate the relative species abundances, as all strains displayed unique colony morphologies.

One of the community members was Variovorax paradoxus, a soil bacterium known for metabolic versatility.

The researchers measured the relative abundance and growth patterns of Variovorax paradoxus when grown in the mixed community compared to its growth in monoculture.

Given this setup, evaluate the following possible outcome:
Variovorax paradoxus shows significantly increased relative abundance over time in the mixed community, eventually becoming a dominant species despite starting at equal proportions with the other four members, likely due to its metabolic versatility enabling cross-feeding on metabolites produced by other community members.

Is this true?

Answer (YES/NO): YES